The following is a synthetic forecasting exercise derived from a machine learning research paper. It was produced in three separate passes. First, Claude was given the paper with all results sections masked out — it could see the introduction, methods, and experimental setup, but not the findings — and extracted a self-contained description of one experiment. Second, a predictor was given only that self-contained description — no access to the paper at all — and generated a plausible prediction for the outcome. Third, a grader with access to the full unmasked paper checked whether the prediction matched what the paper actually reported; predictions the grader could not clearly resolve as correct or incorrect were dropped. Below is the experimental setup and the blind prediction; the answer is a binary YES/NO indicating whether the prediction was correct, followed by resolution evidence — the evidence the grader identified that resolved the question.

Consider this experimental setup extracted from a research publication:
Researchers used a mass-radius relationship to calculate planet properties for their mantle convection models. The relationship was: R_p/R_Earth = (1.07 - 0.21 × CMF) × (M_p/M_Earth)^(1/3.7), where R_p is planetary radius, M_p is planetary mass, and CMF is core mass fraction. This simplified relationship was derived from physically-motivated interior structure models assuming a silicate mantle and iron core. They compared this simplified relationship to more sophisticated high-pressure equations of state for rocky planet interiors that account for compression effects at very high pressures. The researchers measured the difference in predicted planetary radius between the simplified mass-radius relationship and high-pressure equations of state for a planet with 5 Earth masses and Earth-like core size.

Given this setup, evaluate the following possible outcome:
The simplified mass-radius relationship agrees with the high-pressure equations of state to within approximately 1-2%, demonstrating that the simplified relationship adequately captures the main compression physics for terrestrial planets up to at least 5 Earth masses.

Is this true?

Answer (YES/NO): YES